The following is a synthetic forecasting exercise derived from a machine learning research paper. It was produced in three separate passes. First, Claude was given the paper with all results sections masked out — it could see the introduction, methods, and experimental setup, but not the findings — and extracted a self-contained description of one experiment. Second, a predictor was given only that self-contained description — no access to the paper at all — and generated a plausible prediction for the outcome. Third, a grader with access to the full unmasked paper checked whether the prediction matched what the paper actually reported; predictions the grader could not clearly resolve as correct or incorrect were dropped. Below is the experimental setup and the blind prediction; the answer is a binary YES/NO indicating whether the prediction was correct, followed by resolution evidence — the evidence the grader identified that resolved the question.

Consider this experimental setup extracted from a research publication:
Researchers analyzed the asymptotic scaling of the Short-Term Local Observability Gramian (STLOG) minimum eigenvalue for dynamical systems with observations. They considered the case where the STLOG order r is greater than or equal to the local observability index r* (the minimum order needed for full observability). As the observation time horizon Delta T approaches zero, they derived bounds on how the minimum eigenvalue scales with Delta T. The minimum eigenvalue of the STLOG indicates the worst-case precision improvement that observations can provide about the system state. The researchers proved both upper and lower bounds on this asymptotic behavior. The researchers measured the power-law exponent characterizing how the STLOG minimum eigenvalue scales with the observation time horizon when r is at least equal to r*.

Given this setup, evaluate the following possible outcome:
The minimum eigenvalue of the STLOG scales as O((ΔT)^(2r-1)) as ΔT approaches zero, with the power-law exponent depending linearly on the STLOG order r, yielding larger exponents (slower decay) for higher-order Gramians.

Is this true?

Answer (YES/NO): NO